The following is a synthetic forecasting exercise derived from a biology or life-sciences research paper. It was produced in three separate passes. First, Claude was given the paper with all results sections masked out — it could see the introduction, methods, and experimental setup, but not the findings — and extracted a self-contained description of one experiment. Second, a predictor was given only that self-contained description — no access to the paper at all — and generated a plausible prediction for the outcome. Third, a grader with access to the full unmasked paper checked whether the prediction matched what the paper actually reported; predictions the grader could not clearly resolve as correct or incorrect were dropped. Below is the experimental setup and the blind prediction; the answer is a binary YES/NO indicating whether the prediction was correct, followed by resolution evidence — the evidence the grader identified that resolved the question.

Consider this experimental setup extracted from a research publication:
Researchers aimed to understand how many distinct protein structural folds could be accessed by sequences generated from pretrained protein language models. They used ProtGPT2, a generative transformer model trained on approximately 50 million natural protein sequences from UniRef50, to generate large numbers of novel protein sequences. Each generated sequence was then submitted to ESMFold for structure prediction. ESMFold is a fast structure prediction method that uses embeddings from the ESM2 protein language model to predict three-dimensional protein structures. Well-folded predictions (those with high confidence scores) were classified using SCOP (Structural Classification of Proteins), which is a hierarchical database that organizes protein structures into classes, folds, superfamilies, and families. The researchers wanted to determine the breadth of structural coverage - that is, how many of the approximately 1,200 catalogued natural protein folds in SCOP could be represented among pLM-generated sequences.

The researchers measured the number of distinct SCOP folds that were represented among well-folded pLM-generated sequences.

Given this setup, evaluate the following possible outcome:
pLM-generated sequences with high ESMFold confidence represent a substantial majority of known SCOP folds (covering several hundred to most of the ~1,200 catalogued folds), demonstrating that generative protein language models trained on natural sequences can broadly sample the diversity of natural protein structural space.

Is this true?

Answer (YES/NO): NO